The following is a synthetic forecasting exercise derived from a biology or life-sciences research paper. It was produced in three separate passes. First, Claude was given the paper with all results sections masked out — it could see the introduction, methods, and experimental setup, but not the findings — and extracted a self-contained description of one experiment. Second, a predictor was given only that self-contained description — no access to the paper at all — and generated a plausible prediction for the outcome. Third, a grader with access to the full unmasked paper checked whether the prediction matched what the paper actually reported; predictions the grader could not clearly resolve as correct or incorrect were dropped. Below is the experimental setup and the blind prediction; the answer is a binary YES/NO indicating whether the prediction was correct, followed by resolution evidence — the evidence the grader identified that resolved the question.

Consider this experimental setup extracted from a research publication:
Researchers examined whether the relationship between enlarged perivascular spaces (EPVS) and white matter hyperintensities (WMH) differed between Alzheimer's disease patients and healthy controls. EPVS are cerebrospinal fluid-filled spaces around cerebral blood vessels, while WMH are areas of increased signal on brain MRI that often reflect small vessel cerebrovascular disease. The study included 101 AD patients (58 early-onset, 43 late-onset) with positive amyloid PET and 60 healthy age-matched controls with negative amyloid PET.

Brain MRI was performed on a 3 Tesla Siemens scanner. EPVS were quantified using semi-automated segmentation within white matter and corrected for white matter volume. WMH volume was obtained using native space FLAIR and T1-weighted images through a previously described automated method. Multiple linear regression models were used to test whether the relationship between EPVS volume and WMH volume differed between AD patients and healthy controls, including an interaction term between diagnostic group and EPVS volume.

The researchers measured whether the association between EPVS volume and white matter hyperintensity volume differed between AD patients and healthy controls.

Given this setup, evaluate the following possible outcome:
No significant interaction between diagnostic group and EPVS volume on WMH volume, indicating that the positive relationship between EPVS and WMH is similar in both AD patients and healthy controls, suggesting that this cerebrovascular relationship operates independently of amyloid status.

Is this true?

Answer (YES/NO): YES